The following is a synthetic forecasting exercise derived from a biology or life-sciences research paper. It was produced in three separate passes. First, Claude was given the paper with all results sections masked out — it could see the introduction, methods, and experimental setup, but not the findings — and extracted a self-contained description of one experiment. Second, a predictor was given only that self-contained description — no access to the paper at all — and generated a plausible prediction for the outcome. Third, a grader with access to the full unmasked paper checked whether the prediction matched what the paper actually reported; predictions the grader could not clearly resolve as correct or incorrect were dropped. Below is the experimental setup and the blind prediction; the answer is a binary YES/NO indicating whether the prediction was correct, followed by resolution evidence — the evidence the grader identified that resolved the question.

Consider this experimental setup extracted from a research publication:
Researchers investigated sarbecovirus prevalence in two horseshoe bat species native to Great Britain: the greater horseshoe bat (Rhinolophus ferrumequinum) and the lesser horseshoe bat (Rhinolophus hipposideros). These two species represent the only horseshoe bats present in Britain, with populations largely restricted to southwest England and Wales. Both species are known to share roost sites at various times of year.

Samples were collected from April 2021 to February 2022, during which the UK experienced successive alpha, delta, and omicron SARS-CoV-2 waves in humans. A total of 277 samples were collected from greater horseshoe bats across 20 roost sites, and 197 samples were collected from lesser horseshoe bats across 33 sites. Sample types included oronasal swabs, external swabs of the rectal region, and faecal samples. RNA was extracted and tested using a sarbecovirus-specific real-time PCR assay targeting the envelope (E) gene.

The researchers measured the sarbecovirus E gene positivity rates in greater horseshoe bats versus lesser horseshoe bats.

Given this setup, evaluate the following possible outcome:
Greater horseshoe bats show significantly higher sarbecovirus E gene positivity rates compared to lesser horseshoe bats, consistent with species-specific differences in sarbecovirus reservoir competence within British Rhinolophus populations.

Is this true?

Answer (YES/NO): NO